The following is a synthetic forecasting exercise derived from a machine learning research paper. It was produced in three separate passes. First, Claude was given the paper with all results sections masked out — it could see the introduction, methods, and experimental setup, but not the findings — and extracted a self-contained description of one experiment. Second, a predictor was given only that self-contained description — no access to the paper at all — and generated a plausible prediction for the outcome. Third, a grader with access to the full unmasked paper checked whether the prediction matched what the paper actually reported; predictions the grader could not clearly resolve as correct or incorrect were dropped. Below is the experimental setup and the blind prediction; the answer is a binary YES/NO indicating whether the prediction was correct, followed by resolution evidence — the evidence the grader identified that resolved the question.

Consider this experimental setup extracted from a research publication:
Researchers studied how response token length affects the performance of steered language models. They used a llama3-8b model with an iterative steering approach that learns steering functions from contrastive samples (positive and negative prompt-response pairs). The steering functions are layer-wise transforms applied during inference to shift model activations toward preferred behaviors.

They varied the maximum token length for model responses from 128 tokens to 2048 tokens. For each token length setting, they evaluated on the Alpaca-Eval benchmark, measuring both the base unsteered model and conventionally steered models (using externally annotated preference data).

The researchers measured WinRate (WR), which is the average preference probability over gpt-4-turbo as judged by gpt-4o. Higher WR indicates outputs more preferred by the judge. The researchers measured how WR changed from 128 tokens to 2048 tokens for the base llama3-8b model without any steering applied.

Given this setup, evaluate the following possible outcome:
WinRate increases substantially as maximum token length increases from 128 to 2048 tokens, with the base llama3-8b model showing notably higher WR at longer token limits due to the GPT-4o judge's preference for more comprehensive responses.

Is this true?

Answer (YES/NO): YES